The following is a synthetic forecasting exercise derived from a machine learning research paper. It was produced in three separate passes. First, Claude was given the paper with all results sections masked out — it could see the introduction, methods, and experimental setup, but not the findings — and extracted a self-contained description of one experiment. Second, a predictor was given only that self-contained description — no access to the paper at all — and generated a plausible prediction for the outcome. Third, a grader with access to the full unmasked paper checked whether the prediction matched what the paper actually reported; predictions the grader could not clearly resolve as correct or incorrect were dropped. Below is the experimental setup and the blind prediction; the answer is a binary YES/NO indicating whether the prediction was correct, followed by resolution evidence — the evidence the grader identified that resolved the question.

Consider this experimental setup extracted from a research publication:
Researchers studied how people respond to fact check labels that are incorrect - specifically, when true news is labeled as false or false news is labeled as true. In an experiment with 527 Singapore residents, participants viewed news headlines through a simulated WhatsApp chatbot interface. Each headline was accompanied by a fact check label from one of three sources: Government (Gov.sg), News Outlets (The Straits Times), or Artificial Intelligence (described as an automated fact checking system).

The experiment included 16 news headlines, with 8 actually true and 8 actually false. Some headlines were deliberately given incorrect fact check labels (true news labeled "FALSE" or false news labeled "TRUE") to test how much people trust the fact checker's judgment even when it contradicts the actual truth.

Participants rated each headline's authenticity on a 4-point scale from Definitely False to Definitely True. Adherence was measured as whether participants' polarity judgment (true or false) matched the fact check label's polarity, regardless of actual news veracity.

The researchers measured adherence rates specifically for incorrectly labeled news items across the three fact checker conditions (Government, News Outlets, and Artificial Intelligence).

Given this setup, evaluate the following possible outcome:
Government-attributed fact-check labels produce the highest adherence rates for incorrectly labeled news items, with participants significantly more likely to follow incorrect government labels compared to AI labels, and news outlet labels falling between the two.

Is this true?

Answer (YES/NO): NO